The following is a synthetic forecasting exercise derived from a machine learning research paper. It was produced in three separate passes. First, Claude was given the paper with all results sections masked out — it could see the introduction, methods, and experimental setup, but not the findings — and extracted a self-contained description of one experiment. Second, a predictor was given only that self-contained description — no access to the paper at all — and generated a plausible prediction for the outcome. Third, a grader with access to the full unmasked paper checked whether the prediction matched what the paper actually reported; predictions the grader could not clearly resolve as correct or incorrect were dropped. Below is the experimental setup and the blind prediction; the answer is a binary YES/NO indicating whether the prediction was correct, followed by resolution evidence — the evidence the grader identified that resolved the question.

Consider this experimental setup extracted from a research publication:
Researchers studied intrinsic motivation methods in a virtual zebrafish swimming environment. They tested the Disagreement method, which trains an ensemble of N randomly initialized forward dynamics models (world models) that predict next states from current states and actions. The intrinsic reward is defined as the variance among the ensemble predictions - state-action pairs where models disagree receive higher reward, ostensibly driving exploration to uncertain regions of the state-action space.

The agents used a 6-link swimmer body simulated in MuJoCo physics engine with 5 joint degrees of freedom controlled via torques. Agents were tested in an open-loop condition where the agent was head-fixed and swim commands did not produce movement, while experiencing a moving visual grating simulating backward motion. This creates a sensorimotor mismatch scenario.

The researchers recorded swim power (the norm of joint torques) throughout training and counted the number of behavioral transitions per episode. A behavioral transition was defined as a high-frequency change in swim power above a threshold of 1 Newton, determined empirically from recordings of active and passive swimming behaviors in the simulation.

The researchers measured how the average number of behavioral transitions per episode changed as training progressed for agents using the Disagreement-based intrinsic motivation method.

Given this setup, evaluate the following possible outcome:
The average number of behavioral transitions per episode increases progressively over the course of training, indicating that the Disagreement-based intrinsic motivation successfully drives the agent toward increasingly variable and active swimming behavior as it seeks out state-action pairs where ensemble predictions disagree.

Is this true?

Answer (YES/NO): NO